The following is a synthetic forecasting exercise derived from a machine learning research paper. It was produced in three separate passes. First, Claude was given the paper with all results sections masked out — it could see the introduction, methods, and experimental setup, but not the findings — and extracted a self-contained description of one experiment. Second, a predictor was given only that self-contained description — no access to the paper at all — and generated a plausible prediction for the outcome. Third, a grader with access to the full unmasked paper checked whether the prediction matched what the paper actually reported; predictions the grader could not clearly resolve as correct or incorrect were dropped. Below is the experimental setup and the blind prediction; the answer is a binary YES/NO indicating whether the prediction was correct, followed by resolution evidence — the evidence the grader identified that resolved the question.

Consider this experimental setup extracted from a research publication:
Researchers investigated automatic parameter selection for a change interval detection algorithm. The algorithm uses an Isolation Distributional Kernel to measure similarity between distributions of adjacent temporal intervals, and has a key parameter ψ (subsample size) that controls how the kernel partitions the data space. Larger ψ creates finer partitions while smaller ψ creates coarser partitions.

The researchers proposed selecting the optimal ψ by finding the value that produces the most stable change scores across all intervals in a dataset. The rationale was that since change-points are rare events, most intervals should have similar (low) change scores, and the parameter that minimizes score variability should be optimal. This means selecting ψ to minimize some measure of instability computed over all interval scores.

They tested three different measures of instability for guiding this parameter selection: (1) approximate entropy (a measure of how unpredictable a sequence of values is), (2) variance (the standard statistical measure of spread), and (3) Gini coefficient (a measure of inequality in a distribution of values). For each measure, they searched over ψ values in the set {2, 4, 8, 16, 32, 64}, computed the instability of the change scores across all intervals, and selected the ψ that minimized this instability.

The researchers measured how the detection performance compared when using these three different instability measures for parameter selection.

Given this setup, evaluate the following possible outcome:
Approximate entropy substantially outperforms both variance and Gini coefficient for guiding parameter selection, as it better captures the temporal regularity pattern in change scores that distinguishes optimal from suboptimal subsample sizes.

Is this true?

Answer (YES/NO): NO